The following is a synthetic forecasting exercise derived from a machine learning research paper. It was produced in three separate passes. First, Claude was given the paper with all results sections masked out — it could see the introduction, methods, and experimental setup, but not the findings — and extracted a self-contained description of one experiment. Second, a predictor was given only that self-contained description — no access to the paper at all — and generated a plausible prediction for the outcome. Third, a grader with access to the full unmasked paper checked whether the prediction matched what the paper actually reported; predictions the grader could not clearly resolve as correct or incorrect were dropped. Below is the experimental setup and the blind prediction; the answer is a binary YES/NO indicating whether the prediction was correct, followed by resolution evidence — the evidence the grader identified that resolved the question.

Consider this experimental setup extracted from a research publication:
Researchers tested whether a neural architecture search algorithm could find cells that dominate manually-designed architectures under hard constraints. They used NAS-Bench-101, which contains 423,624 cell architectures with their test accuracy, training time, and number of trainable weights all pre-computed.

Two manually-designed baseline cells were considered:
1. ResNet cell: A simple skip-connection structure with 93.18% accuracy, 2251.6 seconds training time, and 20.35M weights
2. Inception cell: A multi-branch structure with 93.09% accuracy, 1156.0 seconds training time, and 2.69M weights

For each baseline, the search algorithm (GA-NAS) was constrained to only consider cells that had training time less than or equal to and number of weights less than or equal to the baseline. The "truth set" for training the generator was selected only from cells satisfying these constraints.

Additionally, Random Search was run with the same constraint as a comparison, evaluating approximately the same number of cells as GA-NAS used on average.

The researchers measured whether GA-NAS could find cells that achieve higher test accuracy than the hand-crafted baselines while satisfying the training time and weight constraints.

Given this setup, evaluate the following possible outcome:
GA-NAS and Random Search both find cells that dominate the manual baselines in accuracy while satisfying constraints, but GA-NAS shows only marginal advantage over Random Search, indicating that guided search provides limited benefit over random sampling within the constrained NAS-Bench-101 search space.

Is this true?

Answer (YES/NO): NO